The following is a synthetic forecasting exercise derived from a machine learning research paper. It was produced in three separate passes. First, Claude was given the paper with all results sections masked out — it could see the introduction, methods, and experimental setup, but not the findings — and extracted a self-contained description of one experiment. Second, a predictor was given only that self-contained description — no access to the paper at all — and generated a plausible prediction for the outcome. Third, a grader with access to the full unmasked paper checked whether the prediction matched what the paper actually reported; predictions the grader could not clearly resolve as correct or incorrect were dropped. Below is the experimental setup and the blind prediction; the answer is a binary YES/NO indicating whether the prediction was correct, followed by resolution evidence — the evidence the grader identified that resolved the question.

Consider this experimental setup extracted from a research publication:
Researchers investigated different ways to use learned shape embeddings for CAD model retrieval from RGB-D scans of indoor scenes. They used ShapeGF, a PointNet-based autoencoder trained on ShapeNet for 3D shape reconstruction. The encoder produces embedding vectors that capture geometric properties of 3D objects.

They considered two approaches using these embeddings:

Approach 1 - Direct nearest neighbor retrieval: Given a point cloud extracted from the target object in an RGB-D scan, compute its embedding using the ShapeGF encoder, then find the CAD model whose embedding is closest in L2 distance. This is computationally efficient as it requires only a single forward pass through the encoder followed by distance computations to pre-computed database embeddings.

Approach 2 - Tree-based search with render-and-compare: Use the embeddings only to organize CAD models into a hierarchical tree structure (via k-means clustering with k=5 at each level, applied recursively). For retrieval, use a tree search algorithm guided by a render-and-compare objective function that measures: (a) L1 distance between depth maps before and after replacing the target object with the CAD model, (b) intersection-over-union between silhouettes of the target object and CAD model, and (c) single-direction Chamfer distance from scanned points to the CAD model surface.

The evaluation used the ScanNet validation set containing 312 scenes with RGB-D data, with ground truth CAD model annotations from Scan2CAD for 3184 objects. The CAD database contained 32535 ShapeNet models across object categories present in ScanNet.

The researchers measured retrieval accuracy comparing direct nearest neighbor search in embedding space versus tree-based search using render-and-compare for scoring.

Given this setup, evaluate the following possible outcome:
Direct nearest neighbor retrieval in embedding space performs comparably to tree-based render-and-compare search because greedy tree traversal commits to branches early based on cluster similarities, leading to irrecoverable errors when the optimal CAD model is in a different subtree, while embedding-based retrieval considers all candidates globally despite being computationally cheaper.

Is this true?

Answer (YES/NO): NO